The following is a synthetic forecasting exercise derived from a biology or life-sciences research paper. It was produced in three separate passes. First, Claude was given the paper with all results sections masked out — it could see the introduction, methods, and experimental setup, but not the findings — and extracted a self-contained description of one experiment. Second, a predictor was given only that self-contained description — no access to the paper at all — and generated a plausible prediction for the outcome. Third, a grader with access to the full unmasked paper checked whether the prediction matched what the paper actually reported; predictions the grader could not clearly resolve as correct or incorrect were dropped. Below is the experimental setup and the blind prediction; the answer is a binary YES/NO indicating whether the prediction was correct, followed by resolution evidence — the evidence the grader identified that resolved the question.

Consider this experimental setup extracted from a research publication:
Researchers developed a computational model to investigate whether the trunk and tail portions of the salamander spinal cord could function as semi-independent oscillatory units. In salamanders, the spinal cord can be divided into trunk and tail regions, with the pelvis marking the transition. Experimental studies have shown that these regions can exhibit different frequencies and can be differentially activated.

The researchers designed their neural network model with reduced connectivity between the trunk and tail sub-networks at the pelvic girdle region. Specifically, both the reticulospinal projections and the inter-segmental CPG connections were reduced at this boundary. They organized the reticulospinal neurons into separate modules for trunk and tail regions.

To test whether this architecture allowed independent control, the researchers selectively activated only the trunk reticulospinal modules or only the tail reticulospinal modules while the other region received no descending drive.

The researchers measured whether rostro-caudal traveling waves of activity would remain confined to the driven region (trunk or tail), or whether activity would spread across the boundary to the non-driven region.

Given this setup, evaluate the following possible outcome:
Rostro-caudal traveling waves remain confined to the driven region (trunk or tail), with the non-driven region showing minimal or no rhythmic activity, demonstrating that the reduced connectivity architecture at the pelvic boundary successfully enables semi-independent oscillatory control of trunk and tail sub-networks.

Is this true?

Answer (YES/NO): YES